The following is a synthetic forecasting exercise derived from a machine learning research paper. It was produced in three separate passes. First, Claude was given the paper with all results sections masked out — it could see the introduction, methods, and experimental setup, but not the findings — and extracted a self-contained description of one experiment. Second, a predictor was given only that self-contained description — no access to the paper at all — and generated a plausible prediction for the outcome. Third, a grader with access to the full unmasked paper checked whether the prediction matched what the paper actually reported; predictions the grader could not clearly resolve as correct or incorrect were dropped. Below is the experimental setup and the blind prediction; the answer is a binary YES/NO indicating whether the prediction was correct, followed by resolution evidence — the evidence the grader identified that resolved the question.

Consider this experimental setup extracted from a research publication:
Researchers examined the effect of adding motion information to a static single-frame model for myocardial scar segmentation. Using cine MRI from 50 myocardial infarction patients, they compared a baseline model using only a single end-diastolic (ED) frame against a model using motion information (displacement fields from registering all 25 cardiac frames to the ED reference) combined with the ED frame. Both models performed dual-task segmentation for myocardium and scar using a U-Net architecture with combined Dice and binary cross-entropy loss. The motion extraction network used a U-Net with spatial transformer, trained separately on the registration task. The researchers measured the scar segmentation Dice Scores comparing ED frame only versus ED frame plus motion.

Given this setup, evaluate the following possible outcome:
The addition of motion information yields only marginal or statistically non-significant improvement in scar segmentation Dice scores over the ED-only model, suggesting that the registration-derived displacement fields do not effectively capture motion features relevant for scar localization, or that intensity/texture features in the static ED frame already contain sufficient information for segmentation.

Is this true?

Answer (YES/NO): NO